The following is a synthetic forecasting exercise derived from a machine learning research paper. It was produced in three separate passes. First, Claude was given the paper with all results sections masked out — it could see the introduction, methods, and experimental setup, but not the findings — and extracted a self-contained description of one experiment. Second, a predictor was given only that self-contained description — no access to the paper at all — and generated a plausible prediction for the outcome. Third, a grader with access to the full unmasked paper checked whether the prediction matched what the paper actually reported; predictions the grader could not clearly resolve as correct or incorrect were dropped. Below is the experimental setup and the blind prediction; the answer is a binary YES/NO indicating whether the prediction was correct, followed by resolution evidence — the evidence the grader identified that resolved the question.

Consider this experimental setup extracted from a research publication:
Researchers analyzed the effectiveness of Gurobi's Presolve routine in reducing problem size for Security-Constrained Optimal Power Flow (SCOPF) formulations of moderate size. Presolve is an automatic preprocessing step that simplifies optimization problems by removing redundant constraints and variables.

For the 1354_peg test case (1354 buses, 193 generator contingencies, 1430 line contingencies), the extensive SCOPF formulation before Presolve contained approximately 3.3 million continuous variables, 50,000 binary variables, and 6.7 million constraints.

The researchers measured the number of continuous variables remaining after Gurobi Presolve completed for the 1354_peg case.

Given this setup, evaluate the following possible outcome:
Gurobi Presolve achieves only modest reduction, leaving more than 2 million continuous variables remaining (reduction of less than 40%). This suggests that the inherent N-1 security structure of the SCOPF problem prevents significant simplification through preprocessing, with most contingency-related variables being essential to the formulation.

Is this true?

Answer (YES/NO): NO